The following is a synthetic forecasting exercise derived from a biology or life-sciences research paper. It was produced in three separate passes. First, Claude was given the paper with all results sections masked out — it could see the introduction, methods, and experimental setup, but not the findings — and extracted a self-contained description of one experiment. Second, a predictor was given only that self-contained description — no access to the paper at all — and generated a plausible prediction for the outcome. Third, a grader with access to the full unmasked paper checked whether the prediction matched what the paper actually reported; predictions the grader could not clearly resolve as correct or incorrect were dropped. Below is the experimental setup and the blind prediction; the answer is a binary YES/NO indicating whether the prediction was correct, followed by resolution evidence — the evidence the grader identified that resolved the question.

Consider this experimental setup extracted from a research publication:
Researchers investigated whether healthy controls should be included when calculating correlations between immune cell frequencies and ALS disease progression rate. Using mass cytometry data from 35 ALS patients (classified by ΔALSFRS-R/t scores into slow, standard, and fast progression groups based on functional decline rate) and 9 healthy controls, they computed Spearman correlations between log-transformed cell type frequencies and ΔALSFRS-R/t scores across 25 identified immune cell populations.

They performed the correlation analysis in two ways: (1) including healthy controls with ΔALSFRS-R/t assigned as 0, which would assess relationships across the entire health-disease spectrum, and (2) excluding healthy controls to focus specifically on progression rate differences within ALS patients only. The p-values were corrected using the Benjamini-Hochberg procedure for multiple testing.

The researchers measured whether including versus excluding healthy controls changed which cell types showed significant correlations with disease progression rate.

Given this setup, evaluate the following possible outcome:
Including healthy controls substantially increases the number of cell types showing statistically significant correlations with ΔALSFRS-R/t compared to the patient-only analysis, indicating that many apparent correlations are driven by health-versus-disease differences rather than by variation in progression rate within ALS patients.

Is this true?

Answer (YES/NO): NO